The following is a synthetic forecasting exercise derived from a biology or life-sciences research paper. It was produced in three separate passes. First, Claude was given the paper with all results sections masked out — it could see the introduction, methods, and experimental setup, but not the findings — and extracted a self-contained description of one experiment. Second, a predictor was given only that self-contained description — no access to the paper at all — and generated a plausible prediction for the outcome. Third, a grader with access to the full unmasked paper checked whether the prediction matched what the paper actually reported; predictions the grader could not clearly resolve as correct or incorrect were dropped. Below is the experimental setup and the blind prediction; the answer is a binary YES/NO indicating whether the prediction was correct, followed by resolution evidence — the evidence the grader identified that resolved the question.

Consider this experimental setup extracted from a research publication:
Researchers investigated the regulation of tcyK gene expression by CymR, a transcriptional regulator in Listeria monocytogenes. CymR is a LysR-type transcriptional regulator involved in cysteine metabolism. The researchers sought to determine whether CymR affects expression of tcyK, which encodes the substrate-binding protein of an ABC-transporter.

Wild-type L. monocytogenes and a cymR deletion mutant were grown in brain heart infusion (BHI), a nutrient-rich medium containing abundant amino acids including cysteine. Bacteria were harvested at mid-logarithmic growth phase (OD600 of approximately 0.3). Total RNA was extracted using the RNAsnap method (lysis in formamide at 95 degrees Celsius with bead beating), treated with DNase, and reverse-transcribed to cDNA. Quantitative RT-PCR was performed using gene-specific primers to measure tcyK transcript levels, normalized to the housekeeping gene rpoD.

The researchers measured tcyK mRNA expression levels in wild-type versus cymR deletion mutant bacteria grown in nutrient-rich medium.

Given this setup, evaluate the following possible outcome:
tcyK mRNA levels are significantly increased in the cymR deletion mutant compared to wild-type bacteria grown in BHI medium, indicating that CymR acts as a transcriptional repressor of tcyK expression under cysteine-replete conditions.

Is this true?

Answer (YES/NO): YES